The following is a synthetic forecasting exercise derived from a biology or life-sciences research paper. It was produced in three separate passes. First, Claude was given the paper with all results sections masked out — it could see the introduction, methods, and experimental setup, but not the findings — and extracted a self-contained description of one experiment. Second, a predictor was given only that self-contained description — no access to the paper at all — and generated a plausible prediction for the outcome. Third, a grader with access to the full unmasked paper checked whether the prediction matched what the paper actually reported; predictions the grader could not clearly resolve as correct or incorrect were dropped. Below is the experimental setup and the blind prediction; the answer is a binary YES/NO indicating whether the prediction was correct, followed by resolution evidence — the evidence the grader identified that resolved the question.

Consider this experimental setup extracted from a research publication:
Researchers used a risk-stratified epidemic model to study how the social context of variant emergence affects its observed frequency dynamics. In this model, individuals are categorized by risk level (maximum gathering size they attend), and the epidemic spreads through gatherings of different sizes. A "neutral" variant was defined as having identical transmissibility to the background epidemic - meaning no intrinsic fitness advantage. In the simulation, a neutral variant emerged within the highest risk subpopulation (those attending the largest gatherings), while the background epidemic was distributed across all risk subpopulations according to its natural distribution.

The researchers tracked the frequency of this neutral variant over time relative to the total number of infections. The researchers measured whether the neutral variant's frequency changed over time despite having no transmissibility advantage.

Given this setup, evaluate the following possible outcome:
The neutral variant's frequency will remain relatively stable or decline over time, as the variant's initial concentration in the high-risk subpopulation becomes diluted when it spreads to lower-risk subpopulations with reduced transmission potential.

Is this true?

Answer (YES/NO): NO